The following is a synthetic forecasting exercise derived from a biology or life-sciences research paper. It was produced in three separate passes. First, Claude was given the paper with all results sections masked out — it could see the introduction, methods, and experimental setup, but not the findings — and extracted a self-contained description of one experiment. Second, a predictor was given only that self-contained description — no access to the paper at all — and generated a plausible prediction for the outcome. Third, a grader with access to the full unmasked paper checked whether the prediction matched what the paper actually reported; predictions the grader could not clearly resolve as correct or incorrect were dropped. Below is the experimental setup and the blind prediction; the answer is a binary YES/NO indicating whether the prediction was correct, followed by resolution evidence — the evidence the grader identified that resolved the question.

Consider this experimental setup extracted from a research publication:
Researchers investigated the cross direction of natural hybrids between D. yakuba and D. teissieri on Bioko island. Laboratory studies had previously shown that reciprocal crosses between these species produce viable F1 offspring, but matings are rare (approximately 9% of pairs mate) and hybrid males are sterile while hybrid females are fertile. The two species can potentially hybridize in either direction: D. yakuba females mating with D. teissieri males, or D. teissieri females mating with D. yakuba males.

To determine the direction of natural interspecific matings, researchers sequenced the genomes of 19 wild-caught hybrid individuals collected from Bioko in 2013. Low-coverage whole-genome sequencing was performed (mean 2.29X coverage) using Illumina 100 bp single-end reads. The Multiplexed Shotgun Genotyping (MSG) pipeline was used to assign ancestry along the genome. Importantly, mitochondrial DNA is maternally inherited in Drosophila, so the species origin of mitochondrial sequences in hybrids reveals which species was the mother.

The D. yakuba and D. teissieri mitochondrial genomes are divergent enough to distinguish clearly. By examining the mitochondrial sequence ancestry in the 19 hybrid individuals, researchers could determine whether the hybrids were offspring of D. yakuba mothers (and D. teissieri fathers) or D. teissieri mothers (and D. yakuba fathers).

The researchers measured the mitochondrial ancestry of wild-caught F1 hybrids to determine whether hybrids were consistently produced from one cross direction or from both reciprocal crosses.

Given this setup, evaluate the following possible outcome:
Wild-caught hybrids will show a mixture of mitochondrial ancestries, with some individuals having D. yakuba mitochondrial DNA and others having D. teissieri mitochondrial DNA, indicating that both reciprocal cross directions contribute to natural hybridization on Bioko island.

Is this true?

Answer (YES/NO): NO